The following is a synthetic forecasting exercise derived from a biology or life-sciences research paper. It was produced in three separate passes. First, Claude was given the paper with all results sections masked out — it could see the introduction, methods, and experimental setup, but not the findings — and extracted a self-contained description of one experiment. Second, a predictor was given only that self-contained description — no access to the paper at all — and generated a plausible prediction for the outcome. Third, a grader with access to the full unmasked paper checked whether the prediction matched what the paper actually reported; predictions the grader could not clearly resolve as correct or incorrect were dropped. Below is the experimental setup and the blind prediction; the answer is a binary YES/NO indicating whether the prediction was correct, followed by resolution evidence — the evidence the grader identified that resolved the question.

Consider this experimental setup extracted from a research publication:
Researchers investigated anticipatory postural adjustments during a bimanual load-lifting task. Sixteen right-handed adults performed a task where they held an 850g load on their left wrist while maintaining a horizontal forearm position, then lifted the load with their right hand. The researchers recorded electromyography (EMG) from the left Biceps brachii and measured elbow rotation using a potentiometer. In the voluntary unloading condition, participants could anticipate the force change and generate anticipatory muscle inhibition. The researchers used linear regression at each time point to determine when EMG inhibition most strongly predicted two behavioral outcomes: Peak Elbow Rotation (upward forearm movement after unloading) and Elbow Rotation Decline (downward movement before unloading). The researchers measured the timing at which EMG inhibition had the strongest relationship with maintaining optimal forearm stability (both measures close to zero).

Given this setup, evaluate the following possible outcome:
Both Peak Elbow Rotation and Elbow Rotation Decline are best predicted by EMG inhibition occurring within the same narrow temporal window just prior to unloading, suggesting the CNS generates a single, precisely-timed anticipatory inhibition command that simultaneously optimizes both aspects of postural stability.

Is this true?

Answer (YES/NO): YES